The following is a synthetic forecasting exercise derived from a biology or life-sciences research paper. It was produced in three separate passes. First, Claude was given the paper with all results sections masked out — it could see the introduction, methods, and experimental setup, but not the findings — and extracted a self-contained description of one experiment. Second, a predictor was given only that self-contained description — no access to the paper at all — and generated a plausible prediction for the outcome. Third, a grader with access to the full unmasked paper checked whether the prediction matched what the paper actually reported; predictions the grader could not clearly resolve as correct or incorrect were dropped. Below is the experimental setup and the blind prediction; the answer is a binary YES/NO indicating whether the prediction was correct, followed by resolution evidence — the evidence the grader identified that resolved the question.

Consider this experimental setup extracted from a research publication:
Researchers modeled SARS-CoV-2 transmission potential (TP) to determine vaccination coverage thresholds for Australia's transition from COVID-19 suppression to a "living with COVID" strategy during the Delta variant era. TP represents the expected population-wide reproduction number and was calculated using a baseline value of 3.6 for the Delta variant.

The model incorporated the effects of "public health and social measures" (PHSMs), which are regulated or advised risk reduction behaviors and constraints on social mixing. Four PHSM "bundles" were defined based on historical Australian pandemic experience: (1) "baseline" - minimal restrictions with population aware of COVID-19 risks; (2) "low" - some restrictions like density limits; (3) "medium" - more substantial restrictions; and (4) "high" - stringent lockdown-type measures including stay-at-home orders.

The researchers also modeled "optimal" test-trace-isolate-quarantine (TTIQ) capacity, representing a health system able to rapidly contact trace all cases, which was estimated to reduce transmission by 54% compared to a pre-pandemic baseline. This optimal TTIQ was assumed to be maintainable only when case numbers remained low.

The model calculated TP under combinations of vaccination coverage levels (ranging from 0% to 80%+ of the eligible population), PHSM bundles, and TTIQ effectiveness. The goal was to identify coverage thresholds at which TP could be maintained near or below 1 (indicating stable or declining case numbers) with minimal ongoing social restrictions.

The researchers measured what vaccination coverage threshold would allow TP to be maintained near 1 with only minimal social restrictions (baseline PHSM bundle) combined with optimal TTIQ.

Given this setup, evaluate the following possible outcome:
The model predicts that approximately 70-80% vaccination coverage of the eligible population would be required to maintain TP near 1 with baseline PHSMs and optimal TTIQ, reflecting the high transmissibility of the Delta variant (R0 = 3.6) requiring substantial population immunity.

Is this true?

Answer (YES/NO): NO